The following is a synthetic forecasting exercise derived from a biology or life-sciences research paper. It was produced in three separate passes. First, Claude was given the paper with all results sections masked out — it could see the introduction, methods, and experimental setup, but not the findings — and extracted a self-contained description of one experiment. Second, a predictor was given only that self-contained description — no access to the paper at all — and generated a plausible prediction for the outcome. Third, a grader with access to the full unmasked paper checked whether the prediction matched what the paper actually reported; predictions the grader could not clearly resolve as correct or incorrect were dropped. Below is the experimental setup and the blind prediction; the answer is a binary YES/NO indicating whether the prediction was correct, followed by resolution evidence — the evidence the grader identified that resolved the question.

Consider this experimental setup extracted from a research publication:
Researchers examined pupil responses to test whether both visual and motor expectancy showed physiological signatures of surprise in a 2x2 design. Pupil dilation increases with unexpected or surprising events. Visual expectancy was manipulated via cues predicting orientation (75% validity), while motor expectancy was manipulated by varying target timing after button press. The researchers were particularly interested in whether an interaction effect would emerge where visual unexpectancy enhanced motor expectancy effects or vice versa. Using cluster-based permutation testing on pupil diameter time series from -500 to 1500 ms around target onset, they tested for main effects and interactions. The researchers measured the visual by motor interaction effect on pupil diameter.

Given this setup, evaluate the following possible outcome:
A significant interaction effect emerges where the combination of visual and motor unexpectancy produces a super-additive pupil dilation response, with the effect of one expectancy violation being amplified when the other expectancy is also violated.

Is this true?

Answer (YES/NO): NO